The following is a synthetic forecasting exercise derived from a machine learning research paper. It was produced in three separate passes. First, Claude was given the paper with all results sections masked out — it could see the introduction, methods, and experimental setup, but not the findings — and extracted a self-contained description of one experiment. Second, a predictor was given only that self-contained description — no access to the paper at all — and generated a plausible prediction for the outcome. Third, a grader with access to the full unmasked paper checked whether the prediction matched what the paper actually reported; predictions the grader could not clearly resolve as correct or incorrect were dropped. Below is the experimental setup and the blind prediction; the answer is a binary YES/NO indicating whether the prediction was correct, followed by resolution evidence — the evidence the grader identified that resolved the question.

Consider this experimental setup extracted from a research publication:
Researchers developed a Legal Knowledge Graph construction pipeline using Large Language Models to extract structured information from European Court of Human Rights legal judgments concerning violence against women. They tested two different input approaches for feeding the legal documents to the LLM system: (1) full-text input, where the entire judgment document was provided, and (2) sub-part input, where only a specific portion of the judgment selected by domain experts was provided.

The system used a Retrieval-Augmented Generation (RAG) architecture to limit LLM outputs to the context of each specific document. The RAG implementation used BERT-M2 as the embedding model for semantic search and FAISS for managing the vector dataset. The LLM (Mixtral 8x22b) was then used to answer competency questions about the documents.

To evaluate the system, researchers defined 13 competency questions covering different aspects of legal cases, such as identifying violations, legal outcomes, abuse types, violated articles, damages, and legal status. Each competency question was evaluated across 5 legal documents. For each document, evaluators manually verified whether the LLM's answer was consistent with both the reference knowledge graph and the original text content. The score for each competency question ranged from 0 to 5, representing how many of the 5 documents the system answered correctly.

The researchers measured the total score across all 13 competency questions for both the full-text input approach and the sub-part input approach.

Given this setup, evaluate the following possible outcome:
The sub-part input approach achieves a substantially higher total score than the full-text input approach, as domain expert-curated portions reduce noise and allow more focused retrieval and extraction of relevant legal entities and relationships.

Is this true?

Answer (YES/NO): NO